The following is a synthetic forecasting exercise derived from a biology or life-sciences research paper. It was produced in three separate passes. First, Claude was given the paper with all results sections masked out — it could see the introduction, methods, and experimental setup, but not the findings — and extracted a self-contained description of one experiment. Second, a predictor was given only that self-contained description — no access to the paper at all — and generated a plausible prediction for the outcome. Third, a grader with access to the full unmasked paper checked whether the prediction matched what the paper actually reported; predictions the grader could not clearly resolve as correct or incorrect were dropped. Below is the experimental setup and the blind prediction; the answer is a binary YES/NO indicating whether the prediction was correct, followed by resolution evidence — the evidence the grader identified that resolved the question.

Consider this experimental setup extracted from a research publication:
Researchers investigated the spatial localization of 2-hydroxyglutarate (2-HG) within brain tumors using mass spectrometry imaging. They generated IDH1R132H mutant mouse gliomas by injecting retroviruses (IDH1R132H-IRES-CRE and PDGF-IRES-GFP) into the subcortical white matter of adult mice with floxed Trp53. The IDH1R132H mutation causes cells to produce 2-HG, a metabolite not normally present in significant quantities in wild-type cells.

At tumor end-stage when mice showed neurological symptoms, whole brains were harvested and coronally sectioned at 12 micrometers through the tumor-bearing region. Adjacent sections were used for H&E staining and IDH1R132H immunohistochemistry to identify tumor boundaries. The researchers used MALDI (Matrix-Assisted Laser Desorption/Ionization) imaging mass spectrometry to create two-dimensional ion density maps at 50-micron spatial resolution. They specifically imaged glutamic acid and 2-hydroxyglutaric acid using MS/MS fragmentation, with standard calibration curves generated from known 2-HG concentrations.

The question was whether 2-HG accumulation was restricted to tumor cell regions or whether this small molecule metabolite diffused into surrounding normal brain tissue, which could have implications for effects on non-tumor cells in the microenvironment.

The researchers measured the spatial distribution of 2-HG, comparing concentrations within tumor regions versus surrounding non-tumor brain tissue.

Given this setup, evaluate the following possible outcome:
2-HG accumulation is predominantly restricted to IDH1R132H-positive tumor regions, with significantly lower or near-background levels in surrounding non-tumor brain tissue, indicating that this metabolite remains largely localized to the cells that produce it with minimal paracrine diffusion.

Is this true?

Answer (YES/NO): YES